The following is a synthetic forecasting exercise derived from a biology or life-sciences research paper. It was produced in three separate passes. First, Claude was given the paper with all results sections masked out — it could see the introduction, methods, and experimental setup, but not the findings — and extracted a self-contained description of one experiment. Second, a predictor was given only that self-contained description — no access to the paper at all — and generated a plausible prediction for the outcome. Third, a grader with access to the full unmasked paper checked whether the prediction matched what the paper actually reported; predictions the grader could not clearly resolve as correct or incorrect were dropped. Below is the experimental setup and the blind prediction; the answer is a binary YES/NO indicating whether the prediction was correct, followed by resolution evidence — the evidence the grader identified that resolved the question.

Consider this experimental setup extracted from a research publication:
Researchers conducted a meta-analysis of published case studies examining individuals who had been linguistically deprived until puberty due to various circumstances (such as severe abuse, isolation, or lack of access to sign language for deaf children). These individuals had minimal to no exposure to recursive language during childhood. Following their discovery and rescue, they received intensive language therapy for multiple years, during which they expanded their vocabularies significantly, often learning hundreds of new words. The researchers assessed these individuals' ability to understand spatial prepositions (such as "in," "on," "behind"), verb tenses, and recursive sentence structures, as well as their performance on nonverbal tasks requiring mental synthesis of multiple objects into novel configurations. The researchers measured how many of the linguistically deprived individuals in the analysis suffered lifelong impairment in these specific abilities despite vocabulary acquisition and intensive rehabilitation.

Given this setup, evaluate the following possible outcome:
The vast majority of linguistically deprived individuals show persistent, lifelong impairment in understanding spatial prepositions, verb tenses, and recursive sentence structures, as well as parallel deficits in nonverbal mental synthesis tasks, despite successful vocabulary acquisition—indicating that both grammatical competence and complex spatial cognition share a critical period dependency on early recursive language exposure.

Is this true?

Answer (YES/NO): YES